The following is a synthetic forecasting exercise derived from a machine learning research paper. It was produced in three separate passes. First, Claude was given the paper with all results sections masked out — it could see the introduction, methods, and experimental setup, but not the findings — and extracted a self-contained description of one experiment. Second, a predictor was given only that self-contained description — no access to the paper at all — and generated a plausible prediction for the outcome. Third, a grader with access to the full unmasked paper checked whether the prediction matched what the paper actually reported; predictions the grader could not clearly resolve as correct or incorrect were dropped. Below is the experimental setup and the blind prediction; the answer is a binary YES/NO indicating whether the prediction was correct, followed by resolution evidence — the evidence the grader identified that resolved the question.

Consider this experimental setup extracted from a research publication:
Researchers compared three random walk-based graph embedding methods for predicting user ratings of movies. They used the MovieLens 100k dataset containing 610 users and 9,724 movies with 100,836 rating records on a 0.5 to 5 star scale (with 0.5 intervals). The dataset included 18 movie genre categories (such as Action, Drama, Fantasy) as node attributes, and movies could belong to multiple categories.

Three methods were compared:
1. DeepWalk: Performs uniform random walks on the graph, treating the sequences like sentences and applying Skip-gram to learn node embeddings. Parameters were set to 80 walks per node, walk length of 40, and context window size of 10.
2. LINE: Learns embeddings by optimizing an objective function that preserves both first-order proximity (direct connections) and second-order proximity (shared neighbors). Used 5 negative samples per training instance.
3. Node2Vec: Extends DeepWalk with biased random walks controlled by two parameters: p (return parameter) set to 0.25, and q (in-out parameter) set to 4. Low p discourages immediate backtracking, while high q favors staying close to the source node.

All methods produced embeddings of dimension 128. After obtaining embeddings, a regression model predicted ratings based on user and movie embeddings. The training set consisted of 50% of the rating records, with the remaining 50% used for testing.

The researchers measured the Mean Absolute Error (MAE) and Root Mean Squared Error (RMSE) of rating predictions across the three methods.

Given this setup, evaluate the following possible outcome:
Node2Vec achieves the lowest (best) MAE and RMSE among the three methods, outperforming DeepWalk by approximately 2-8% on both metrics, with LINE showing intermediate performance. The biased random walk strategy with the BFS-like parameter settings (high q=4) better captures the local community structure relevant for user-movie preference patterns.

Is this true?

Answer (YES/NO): NO